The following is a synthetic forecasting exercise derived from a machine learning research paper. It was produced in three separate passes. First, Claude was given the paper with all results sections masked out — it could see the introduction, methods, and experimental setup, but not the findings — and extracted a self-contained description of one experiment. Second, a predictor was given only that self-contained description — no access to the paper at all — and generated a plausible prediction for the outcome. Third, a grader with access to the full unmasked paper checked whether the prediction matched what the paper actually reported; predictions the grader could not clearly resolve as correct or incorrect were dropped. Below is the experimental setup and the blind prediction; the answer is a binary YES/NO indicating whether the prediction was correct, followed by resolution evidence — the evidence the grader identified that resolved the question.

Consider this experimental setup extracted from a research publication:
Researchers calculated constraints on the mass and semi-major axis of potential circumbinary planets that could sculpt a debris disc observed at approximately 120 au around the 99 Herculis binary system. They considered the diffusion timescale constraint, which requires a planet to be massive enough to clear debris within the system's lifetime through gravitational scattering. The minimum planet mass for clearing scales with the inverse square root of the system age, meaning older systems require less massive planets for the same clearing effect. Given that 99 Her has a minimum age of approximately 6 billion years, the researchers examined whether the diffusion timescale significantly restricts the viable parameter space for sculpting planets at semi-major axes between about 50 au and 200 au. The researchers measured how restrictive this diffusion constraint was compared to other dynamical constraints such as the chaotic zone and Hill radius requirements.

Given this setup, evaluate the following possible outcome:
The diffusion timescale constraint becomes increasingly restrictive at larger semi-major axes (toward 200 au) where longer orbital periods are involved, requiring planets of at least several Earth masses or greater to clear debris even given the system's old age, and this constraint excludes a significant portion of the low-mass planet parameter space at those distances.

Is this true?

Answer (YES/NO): NO